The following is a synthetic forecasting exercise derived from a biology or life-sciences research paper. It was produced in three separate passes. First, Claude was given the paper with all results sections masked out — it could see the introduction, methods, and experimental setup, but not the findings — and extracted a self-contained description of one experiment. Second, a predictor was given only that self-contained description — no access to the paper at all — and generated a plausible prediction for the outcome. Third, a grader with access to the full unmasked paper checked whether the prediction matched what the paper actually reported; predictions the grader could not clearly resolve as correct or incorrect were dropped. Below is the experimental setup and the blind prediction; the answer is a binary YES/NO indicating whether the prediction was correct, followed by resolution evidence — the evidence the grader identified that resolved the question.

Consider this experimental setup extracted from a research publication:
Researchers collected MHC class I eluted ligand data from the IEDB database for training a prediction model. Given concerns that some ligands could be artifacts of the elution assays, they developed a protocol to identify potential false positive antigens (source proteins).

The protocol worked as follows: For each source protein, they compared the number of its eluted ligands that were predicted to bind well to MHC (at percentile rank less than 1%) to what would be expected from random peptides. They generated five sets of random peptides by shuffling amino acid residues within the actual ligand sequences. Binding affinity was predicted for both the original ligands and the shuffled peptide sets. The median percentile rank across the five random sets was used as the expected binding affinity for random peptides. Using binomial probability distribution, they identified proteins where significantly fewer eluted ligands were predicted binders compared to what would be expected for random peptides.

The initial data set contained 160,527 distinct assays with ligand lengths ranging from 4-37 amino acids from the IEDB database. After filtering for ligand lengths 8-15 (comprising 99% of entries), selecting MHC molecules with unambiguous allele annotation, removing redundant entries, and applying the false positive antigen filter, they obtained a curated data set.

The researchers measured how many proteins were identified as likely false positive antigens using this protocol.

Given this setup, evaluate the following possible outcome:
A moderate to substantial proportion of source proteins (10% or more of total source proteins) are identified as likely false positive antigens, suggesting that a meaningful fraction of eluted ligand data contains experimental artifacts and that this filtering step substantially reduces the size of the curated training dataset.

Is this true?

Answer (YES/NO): NO